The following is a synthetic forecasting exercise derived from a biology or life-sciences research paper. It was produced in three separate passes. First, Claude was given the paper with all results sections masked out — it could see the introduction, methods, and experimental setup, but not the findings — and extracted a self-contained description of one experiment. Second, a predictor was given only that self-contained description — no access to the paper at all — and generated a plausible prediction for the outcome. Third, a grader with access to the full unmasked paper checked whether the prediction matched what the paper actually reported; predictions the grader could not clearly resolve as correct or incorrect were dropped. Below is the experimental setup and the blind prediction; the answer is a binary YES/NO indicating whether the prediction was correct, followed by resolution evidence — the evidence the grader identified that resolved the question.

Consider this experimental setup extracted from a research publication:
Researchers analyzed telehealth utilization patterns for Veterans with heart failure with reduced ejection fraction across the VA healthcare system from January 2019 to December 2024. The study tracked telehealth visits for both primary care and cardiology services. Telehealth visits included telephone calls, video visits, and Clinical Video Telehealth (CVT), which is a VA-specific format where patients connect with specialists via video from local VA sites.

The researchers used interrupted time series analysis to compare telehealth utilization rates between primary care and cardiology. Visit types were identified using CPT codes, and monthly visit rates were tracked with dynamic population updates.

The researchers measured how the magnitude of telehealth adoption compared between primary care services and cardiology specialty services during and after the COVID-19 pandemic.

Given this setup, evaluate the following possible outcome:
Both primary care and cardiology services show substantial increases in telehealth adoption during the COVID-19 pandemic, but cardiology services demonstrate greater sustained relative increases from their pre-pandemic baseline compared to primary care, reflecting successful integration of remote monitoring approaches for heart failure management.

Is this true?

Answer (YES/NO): NO